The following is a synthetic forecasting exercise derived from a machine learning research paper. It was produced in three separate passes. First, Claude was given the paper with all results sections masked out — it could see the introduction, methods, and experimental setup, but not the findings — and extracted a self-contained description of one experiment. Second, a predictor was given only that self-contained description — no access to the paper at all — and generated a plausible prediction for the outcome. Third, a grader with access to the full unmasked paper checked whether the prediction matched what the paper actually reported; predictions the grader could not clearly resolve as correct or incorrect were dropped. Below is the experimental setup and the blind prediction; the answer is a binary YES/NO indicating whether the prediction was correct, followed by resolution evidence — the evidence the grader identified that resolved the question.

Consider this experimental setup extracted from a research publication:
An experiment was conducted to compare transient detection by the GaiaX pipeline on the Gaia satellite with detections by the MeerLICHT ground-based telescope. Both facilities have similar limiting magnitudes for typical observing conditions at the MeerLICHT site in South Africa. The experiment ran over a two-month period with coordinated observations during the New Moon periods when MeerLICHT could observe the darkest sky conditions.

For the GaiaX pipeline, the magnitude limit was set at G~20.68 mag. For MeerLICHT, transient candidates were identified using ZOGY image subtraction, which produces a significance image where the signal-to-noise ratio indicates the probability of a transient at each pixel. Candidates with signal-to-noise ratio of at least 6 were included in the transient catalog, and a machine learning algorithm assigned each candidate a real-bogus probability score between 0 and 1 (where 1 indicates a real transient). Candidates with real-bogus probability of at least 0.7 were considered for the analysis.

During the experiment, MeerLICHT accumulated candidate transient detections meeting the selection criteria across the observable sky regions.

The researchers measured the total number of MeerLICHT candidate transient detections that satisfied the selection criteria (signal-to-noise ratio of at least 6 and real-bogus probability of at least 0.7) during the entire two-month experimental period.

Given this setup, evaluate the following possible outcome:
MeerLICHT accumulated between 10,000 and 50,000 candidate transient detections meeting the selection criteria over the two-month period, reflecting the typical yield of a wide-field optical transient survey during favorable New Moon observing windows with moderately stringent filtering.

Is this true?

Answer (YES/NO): YES